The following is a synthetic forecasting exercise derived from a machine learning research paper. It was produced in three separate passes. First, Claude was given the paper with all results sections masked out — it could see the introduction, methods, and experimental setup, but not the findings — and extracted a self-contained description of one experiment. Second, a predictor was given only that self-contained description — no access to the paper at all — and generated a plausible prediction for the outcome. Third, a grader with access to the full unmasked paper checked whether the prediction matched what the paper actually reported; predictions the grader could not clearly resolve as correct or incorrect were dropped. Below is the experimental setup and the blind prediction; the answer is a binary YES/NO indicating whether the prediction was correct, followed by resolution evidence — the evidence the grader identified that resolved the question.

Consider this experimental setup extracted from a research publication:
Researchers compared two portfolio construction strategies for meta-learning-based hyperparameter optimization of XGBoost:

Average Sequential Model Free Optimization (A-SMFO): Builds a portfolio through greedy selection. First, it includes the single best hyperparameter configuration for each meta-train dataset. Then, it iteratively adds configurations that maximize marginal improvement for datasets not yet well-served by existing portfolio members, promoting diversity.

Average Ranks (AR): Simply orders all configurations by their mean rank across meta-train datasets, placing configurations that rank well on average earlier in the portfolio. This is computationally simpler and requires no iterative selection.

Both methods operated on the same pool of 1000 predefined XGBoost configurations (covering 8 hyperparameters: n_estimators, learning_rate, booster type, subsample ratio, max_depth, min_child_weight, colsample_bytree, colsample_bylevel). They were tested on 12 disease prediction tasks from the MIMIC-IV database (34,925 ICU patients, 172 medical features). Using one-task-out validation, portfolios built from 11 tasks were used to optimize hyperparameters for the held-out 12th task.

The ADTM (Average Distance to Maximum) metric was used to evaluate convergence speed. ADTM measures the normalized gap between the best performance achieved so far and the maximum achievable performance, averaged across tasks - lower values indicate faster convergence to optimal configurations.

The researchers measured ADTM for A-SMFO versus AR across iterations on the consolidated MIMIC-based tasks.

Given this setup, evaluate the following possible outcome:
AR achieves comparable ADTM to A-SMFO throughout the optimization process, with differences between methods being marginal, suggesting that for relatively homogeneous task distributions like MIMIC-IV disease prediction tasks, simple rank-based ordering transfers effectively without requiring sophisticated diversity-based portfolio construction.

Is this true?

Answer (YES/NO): YES